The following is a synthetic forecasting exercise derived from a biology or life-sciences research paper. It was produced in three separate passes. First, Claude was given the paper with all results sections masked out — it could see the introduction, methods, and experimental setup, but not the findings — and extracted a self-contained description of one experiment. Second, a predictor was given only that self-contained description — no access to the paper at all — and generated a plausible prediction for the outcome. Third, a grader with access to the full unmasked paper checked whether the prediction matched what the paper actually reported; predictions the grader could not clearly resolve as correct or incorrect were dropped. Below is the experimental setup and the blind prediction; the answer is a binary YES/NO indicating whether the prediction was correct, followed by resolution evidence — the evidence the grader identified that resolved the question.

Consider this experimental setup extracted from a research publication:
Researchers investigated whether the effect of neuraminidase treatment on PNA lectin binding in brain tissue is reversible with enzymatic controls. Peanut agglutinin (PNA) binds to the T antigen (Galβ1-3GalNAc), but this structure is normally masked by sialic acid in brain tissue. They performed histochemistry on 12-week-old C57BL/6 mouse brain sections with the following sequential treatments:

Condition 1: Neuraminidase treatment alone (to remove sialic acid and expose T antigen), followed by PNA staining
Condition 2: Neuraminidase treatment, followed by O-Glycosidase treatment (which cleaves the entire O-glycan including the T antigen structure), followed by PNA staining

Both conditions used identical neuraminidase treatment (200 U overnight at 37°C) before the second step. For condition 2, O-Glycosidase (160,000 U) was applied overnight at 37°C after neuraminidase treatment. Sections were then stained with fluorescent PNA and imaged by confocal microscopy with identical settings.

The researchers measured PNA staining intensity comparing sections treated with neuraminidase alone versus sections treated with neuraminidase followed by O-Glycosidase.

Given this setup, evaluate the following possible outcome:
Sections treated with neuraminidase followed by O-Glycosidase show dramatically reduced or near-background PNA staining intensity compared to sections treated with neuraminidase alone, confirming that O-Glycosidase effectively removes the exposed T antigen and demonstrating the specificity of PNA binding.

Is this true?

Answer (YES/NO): YES